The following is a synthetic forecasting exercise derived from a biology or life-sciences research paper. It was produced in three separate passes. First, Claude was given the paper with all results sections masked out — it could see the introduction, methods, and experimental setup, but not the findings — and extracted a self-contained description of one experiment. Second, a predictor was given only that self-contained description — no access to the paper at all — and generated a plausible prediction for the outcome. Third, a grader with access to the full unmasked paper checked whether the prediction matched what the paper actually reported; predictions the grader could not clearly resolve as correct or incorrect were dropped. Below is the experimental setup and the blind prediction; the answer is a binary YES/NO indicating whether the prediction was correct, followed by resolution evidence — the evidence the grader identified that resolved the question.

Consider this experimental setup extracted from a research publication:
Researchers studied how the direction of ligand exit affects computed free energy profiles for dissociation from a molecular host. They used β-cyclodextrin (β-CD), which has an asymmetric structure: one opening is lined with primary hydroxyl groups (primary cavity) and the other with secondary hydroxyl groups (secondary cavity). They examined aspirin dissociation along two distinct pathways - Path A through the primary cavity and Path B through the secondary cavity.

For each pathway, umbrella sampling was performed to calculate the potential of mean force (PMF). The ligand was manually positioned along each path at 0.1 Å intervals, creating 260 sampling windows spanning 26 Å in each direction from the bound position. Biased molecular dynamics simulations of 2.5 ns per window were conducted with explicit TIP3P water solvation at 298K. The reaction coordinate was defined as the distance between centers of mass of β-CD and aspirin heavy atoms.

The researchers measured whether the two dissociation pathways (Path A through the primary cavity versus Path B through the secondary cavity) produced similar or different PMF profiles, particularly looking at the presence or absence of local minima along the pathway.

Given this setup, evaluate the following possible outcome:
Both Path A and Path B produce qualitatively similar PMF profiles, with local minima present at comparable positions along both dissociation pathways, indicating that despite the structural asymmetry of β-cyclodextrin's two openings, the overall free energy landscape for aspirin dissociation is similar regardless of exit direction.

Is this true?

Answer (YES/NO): NO